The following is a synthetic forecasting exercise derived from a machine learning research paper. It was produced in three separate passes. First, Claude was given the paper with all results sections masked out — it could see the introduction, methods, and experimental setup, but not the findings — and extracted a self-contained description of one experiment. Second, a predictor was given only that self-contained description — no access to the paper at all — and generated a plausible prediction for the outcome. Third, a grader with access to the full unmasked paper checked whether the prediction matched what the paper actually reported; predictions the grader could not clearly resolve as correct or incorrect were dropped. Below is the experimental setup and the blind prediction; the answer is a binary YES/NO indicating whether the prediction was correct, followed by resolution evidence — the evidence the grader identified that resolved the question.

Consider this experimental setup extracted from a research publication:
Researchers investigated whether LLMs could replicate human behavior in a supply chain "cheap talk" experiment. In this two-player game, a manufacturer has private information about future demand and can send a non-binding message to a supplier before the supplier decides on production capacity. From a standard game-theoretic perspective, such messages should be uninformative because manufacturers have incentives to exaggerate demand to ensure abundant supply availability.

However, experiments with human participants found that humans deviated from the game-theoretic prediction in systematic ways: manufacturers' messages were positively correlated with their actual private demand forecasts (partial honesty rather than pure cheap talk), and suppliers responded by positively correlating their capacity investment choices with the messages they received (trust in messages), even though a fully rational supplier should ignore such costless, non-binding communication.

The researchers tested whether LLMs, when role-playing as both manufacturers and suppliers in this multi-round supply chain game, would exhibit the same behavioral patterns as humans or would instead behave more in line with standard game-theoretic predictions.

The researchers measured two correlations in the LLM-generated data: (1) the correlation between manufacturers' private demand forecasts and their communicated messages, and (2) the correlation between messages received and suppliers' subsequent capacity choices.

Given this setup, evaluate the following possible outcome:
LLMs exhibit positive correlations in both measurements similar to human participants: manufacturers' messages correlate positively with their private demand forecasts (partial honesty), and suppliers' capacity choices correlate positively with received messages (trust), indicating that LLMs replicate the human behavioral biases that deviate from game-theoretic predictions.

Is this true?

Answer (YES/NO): YES